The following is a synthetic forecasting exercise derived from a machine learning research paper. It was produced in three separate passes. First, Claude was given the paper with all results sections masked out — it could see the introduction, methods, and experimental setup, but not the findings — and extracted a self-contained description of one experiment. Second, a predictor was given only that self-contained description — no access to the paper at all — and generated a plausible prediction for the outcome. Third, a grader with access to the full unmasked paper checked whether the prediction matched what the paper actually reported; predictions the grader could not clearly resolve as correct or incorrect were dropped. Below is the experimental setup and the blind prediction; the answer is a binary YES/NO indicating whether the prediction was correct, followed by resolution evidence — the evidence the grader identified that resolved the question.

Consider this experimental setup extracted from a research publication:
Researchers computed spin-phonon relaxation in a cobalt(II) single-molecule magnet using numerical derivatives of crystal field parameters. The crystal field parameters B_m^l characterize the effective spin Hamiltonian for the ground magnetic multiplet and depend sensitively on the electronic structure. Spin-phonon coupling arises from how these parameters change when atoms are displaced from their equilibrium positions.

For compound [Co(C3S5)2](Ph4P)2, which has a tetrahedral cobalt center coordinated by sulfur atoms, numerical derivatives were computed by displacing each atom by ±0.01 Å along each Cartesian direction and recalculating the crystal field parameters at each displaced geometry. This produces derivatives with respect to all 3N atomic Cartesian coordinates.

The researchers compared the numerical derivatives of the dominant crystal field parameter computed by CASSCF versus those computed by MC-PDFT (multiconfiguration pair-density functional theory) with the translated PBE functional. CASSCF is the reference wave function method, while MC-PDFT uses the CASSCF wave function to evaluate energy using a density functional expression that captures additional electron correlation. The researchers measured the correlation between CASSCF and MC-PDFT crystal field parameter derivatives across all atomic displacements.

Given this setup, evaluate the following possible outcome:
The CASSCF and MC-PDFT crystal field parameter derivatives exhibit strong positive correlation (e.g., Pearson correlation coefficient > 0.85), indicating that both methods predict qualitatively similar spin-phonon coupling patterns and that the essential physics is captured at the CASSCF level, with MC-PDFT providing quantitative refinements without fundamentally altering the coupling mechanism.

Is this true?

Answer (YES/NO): YES